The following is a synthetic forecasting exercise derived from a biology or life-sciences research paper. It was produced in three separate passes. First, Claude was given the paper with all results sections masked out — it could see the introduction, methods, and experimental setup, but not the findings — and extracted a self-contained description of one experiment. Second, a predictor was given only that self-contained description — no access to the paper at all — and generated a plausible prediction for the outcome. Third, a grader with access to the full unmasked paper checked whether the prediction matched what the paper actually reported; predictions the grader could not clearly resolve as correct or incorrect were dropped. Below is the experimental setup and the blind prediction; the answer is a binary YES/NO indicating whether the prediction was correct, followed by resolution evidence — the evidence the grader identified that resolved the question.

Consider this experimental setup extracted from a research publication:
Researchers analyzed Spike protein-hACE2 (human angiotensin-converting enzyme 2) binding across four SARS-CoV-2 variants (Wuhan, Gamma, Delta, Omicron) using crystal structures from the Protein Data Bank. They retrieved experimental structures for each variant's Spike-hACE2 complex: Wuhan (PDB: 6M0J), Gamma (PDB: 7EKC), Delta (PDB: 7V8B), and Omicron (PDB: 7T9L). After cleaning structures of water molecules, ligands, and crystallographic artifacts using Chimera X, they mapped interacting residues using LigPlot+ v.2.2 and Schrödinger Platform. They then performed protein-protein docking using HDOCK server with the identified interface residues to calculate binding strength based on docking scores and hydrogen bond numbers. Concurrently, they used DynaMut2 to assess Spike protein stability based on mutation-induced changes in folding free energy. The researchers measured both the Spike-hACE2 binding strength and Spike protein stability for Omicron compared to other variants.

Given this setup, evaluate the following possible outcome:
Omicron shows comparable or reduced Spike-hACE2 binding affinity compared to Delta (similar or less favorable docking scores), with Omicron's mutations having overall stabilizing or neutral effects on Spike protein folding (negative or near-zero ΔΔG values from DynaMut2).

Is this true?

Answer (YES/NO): NO